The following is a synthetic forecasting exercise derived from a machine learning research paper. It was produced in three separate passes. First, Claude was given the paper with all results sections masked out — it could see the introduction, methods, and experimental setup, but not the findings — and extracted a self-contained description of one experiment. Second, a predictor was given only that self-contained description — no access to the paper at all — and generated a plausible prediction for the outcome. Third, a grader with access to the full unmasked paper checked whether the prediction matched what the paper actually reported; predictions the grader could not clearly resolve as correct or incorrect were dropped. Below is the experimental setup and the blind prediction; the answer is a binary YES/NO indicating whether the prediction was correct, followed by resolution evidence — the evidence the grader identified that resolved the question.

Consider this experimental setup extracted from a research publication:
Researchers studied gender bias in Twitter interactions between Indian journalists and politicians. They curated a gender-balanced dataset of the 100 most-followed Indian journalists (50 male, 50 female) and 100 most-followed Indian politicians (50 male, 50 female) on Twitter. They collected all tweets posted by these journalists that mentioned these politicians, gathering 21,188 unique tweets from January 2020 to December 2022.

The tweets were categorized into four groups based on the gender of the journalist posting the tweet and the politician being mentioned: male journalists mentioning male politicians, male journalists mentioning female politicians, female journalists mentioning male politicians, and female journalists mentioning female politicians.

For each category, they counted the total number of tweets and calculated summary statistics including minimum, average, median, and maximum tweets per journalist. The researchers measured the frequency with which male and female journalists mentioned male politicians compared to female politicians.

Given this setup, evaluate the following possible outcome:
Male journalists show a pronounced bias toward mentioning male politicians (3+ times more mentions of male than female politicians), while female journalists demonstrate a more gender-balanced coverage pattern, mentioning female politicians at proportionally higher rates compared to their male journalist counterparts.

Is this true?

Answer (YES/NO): NO